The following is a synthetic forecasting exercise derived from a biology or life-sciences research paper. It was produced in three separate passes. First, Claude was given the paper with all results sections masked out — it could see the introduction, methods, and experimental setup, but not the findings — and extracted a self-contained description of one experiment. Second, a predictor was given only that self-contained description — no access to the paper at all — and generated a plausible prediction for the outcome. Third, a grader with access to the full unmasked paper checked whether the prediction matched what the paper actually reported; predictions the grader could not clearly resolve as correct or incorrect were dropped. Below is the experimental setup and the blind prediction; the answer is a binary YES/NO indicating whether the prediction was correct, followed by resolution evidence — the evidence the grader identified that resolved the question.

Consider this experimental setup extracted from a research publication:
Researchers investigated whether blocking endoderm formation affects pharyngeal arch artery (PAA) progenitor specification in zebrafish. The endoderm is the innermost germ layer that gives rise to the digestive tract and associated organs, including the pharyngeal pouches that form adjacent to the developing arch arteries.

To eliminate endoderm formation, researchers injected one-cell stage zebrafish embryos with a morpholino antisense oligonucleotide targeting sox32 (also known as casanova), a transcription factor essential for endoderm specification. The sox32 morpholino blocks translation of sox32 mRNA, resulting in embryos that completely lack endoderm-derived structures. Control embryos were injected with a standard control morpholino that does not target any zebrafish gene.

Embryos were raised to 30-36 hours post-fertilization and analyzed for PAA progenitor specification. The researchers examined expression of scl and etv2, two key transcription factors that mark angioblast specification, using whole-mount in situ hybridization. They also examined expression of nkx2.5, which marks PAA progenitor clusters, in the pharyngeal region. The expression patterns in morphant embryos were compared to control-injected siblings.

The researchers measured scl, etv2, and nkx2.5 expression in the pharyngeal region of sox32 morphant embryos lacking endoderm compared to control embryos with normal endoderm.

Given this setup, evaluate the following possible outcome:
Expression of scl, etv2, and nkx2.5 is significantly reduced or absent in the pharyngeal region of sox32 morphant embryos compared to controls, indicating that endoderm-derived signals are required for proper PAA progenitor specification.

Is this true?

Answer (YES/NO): NO